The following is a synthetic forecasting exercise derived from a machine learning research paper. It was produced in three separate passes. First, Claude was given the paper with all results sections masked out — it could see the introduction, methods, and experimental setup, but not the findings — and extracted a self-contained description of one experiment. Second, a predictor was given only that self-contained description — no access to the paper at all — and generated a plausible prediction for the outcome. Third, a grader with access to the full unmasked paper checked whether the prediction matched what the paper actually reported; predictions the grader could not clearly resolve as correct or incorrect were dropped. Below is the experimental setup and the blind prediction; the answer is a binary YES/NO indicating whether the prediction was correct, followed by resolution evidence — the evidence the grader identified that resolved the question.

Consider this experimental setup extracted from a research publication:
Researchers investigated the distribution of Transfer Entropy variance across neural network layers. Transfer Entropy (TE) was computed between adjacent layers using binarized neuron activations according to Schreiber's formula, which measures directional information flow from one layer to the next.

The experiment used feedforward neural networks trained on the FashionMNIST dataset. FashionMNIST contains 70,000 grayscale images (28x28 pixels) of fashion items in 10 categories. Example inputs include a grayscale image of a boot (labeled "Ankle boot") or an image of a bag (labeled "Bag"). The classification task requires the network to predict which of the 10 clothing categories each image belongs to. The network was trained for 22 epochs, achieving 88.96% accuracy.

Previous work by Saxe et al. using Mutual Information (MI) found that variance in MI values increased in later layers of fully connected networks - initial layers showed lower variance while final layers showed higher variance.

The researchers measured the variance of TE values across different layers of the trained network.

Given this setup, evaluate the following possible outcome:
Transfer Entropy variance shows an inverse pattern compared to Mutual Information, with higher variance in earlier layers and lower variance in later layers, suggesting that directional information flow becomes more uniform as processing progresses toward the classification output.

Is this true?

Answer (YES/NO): NO